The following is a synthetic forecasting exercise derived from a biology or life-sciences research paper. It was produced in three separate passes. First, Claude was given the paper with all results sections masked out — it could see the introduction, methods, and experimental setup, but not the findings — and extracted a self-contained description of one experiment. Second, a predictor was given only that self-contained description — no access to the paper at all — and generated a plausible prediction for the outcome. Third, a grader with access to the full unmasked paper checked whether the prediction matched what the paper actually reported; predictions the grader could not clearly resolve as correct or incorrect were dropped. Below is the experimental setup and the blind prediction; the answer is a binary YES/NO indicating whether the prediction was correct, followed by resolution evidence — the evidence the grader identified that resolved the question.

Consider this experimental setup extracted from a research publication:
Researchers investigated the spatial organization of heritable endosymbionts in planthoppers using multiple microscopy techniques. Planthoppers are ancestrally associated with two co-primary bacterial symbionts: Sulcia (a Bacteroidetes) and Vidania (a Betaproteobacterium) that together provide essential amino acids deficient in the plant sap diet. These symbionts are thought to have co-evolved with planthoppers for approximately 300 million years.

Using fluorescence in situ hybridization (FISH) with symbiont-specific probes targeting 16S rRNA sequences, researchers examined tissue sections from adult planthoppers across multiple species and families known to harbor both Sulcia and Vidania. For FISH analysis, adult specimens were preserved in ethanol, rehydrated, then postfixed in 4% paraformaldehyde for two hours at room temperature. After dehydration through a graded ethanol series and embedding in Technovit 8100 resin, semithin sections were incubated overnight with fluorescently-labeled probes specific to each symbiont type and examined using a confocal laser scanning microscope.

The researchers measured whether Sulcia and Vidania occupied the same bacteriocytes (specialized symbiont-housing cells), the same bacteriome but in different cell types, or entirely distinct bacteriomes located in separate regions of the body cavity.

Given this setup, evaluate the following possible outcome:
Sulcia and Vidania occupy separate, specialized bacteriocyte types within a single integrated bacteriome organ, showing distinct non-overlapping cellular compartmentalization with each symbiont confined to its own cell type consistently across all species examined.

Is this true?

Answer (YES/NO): NO